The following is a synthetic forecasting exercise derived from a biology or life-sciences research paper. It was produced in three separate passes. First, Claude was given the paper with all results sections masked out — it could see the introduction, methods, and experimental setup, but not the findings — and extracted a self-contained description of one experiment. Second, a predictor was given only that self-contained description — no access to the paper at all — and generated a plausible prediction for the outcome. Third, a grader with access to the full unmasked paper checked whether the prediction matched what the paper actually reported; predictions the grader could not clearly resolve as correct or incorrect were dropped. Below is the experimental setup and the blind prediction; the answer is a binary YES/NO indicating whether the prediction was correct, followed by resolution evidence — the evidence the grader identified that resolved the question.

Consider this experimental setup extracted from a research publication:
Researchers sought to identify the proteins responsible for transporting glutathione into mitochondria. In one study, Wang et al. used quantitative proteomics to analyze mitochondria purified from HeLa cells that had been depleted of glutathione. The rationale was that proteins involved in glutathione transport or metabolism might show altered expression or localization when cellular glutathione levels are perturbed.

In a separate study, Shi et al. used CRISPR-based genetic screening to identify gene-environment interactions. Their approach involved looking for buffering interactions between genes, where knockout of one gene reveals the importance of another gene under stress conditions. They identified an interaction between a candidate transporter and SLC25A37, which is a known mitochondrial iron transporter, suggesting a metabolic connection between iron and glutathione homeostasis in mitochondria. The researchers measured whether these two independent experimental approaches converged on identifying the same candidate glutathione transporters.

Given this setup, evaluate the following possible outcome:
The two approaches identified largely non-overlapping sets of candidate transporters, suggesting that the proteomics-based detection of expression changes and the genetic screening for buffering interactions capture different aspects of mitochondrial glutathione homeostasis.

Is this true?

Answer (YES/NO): NO